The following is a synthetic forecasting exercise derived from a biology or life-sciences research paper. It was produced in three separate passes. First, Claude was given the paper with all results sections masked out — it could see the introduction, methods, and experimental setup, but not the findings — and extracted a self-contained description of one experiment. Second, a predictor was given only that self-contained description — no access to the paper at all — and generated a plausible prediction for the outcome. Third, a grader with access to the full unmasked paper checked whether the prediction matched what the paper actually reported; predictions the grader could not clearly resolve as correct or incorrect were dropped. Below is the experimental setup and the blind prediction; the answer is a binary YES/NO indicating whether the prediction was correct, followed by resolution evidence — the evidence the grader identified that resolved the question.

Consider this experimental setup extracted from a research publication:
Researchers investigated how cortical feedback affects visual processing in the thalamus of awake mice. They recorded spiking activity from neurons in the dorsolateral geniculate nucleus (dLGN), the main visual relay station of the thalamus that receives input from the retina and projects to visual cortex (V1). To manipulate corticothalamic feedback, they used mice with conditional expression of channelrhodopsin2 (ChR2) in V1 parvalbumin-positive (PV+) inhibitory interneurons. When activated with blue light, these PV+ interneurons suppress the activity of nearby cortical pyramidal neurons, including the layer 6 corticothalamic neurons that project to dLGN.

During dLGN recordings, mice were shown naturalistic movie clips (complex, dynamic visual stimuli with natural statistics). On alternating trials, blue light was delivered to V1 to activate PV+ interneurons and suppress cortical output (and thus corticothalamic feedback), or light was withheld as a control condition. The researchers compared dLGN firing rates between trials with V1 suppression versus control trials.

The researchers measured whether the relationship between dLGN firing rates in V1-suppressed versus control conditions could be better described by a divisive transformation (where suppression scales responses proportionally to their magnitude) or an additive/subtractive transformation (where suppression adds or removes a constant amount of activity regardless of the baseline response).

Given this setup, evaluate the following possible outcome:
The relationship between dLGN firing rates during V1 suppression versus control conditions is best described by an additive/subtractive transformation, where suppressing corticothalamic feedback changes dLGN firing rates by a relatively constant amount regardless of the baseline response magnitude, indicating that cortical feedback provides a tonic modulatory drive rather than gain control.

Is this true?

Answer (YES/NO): NO